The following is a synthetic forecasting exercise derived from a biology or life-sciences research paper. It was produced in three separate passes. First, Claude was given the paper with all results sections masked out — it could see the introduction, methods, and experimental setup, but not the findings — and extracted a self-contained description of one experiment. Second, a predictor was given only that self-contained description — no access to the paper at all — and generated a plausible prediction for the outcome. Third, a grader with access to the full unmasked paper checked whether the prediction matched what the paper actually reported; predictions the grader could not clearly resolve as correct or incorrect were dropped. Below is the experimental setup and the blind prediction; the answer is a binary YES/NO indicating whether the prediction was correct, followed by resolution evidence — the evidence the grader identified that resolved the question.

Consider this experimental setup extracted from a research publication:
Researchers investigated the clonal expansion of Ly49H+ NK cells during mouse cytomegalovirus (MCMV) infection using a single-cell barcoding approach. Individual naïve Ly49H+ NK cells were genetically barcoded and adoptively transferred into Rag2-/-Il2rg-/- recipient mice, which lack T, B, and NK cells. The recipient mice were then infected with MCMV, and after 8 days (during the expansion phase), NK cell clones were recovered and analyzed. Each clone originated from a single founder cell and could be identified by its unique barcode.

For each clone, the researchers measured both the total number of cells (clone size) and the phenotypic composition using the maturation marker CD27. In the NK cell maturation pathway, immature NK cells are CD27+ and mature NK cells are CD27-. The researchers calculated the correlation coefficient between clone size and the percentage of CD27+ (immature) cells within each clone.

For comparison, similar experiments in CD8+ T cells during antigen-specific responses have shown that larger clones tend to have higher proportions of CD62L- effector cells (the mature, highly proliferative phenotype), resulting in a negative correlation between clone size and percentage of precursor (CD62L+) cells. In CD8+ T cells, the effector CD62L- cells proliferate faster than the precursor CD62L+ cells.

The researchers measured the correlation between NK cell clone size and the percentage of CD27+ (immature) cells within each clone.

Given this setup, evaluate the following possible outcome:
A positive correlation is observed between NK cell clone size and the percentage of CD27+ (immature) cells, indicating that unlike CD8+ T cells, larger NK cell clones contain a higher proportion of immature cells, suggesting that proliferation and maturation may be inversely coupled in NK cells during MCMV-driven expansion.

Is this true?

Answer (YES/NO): NO